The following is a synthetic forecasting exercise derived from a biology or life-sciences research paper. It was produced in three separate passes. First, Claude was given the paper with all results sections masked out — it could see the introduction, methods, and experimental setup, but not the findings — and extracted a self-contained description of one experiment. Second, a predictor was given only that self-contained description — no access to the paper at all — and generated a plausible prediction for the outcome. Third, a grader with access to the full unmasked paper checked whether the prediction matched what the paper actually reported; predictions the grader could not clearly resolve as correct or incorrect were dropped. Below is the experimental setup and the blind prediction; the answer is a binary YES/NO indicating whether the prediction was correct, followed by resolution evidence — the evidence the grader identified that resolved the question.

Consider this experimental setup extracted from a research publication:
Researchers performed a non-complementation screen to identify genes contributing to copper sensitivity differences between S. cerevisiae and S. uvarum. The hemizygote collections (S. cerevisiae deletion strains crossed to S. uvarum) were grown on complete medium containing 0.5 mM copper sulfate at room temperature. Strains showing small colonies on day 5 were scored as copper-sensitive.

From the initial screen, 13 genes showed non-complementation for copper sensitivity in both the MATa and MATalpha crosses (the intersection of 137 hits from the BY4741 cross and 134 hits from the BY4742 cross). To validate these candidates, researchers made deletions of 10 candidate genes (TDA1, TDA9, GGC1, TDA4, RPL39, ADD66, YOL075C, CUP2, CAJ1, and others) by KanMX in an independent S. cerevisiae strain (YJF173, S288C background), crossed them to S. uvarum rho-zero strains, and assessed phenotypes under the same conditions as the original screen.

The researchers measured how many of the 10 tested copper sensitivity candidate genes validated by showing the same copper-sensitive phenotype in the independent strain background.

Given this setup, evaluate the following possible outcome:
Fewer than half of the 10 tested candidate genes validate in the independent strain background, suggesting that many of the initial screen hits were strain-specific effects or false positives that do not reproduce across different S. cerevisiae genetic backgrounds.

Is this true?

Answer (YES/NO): YES